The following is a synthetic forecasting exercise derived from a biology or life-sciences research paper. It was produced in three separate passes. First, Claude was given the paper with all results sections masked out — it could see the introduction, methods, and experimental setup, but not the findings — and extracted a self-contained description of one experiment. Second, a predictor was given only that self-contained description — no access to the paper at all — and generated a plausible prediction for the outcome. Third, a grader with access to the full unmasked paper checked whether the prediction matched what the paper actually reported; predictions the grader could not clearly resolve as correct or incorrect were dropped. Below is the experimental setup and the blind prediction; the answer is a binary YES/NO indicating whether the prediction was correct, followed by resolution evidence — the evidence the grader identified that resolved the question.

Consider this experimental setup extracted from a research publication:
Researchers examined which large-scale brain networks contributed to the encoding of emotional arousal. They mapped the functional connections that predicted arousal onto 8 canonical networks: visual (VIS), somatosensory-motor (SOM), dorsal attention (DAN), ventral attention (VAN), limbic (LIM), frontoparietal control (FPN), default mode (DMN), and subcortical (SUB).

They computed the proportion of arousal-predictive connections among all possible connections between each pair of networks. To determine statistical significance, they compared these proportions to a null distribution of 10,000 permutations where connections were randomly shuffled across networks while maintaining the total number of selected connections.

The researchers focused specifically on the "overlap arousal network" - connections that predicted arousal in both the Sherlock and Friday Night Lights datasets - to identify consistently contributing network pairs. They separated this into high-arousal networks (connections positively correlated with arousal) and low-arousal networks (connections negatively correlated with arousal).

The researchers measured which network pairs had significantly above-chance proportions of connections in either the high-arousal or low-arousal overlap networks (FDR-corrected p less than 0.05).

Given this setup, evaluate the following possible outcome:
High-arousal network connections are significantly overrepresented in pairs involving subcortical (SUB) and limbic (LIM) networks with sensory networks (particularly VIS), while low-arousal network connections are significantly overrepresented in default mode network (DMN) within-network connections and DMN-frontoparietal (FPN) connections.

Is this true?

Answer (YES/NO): NO